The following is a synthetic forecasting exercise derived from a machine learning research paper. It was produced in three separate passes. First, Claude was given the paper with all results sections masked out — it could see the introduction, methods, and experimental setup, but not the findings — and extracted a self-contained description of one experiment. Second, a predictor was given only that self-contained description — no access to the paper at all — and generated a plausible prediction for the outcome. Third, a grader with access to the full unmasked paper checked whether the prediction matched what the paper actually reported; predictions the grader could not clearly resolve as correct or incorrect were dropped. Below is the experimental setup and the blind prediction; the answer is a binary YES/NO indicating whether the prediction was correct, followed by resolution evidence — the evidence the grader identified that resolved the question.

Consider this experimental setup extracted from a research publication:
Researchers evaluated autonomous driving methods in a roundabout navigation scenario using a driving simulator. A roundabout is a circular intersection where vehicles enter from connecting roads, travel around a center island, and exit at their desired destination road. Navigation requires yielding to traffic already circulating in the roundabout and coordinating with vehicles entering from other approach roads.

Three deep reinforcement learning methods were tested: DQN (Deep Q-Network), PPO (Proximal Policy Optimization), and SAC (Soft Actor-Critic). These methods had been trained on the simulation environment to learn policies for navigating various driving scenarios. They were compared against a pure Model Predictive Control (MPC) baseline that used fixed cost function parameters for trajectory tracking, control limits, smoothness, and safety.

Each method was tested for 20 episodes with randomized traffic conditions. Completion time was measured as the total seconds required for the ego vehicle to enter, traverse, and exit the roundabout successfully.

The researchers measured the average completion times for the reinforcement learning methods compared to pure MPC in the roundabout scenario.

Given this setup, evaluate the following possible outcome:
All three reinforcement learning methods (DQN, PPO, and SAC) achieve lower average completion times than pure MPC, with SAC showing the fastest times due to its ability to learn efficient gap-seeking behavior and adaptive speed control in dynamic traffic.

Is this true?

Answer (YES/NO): NO